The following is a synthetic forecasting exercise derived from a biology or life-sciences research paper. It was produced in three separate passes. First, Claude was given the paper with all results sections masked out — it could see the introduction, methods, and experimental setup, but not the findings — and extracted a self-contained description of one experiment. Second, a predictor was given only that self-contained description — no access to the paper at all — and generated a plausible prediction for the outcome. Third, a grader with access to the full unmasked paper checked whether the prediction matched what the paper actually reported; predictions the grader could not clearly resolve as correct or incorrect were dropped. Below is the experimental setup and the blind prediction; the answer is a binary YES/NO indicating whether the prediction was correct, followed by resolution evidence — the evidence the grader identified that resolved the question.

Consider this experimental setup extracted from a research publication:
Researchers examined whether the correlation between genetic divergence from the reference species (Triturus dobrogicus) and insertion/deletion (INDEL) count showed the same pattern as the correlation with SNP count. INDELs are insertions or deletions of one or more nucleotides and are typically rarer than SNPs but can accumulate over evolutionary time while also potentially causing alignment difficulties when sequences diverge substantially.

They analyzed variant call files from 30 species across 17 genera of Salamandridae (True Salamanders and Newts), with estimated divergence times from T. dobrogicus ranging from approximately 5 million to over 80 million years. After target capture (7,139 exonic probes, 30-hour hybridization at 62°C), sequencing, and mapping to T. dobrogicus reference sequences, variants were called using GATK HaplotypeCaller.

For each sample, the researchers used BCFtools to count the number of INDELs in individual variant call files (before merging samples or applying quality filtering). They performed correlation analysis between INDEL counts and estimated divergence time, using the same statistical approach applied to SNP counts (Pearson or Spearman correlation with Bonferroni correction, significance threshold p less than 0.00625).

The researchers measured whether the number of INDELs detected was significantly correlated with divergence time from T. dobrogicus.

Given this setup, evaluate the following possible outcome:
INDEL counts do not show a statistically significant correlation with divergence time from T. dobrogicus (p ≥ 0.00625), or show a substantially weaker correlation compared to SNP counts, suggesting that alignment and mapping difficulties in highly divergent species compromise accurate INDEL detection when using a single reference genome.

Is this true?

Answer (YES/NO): NO